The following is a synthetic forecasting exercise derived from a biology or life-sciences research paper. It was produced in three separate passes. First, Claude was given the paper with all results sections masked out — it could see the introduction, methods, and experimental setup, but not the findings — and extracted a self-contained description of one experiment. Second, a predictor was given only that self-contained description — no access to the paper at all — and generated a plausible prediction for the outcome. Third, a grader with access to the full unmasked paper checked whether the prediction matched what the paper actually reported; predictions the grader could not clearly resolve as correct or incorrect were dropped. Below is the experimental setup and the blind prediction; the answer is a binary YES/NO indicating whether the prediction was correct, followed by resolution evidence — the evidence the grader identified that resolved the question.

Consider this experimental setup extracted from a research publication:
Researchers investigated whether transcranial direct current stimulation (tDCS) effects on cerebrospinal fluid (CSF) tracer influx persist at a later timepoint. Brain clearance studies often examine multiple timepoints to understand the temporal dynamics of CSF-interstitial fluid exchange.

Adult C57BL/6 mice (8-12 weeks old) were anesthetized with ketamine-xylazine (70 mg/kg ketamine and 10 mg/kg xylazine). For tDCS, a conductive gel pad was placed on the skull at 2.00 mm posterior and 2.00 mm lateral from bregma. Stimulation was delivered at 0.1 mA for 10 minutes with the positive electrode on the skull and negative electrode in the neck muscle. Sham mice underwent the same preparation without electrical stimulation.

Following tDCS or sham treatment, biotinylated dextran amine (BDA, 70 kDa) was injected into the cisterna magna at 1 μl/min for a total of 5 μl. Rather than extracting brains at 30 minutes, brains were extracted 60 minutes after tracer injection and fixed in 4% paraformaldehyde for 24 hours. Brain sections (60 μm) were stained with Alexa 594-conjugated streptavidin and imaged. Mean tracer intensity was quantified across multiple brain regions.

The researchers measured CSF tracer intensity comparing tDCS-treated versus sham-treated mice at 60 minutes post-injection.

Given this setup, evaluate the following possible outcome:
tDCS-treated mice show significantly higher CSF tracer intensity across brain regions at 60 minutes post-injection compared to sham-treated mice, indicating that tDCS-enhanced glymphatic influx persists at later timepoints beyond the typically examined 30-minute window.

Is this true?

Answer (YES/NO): NO